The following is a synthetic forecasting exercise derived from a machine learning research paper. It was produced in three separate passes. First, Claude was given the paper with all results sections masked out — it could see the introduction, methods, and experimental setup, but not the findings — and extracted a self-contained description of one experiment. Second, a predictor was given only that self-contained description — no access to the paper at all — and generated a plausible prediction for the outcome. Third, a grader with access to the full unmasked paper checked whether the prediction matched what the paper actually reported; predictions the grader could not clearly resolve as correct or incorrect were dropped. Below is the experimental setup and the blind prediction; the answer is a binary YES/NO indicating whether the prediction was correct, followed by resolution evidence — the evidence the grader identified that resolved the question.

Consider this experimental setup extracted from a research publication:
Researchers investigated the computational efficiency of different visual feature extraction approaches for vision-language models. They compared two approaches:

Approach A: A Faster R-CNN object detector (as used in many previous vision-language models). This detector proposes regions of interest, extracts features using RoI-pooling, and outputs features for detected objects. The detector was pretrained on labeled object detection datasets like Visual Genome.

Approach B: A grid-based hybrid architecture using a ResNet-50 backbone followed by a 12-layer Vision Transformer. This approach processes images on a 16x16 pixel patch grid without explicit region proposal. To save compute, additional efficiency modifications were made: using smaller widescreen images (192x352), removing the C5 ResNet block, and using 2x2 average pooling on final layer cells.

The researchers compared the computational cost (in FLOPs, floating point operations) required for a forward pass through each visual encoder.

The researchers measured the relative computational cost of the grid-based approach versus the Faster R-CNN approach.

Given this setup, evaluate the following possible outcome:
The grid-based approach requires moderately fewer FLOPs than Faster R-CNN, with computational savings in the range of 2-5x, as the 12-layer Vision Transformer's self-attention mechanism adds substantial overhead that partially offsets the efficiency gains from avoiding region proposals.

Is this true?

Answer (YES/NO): NO